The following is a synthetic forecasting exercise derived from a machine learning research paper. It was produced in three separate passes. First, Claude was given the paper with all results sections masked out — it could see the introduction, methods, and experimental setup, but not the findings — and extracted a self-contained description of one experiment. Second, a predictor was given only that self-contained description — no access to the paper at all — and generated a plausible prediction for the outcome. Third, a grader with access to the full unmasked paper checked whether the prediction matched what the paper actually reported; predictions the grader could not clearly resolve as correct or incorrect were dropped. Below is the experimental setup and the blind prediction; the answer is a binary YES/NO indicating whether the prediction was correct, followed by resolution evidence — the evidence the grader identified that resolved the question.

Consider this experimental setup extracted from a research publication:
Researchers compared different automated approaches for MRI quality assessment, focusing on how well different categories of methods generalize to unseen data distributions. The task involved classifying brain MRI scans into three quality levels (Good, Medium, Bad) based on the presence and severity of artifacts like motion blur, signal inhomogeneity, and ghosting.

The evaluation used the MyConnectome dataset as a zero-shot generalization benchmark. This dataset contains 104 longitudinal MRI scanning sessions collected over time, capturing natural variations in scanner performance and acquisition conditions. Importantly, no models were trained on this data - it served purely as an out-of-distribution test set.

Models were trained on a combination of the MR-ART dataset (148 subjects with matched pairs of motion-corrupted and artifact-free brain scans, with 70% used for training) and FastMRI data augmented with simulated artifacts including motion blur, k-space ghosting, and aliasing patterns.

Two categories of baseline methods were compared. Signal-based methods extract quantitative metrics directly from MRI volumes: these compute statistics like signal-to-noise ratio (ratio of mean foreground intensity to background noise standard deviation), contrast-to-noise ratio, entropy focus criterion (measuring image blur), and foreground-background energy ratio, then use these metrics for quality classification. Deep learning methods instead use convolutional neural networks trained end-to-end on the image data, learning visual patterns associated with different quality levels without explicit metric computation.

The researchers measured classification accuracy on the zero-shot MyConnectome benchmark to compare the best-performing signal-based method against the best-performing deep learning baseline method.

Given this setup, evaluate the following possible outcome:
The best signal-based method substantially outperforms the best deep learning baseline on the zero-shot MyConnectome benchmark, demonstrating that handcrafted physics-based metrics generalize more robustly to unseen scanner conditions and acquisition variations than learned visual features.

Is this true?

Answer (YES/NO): NO